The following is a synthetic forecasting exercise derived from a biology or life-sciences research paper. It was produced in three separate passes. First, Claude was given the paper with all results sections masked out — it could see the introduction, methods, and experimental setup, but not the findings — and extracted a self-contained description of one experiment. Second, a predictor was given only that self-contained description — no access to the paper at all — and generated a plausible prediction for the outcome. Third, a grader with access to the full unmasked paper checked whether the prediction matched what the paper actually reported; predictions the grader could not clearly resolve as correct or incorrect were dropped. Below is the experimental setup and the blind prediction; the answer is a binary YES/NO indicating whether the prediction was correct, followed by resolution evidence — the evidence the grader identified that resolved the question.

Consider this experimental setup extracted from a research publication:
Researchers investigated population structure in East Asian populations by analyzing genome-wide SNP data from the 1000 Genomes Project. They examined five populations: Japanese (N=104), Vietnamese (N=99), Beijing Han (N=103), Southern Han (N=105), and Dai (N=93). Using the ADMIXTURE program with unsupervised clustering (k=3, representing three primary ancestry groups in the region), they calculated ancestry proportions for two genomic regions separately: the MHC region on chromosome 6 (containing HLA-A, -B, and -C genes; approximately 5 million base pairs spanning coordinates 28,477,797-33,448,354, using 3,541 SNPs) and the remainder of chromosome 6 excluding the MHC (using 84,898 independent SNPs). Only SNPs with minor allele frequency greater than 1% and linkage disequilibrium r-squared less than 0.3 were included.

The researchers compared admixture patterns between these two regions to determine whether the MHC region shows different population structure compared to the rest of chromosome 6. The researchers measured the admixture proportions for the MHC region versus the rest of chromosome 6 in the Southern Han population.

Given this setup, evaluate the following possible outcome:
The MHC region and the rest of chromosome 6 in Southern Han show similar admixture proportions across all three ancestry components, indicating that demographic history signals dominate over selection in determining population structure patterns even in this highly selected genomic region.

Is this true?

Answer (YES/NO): NO